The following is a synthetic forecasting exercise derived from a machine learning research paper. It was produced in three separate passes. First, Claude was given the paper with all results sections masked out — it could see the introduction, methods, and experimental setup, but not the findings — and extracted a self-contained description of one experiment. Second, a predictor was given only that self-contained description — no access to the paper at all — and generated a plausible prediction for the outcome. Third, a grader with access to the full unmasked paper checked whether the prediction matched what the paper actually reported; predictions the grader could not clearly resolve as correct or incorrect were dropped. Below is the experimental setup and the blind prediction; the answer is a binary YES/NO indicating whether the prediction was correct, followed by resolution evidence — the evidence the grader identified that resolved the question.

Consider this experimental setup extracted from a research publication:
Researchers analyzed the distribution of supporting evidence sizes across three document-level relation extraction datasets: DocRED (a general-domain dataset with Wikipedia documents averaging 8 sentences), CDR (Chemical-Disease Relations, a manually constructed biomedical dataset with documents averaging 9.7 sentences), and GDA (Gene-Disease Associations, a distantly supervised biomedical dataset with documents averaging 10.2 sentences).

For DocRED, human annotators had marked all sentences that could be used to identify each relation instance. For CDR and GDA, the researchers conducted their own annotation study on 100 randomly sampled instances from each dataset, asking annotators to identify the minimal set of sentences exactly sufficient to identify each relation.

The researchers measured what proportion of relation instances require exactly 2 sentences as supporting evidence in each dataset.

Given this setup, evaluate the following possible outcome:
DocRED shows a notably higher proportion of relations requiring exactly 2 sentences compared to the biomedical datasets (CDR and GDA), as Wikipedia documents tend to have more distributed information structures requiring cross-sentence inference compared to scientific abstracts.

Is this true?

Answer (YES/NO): NO